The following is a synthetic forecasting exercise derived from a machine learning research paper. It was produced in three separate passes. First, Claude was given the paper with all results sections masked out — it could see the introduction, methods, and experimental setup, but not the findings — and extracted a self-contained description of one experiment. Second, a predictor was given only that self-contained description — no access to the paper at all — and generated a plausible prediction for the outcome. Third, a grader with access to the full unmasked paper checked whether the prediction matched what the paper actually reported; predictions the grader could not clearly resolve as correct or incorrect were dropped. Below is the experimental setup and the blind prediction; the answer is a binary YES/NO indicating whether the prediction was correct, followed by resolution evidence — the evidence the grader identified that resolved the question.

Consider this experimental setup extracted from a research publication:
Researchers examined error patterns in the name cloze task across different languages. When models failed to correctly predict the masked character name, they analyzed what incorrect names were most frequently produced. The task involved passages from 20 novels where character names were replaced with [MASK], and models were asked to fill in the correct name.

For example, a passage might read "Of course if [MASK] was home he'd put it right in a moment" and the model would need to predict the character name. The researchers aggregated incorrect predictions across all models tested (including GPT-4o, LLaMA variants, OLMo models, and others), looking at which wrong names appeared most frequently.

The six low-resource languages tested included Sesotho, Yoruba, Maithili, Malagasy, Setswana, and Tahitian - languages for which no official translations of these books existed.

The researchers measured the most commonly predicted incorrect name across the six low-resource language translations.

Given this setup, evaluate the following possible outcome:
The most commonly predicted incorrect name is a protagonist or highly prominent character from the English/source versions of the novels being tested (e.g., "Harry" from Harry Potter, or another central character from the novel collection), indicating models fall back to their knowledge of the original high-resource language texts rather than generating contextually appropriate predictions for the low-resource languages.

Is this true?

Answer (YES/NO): NO